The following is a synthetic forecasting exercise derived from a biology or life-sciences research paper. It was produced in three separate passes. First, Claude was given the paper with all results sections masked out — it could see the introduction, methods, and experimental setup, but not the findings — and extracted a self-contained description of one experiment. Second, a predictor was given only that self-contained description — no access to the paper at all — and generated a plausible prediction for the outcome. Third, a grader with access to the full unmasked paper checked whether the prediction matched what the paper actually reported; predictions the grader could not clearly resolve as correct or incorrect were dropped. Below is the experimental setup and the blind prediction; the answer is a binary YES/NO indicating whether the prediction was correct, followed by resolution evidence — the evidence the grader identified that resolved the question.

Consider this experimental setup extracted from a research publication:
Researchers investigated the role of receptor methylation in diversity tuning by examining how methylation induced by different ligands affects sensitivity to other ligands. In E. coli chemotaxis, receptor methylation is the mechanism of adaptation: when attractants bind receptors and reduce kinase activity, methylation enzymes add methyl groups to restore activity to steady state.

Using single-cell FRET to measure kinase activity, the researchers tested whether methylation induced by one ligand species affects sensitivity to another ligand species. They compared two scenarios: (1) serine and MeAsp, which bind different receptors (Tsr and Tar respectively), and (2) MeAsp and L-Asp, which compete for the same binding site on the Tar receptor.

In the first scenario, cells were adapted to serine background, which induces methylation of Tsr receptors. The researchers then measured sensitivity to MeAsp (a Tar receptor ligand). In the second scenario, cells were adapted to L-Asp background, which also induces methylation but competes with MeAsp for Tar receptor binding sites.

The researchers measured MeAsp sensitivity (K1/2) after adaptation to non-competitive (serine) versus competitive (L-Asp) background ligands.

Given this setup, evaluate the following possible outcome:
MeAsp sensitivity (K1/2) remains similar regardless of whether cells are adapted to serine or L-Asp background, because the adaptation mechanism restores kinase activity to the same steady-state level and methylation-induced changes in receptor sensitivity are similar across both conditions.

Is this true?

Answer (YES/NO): NO